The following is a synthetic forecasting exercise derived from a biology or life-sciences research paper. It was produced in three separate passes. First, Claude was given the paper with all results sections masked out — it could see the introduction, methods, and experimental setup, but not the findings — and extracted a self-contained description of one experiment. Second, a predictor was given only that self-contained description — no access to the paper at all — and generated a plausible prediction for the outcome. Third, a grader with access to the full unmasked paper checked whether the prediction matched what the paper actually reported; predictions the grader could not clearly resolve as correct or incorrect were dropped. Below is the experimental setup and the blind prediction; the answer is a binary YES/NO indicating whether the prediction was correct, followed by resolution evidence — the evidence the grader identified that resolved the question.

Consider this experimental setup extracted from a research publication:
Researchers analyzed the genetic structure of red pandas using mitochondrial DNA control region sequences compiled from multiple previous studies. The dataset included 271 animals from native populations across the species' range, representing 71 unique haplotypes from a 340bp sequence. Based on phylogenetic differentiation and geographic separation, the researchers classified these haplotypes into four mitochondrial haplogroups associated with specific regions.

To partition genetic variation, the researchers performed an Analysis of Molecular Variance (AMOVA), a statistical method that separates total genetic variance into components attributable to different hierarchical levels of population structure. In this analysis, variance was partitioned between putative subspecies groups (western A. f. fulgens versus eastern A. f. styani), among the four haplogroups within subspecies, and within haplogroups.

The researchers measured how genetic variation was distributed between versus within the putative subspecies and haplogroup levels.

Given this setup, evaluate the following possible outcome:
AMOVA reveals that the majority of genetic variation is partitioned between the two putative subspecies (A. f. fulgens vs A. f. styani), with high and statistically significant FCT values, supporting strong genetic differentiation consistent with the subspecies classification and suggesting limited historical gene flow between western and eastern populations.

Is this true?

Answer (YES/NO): NO